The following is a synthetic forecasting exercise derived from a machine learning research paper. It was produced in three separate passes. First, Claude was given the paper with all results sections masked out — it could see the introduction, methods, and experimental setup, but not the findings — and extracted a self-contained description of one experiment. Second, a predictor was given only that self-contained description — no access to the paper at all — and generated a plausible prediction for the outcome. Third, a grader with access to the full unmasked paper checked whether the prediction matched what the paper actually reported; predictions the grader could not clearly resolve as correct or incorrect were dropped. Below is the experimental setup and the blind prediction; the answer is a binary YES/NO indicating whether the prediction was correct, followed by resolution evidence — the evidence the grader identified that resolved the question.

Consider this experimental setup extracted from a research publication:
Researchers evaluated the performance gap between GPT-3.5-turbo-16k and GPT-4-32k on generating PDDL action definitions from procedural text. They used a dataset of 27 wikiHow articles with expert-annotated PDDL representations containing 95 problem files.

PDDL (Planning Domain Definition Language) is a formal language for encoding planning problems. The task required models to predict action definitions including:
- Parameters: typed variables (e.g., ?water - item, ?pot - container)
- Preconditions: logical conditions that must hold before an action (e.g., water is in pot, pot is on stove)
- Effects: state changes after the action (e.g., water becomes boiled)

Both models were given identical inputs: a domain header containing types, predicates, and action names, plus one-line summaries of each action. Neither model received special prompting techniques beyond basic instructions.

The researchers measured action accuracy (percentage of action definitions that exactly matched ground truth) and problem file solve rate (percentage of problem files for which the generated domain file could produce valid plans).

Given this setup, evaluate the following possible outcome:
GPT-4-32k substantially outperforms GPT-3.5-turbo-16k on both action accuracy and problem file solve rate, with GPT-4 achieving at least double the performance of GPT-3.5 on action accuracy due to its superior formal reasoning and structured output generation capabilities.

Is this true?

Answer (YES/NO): YES